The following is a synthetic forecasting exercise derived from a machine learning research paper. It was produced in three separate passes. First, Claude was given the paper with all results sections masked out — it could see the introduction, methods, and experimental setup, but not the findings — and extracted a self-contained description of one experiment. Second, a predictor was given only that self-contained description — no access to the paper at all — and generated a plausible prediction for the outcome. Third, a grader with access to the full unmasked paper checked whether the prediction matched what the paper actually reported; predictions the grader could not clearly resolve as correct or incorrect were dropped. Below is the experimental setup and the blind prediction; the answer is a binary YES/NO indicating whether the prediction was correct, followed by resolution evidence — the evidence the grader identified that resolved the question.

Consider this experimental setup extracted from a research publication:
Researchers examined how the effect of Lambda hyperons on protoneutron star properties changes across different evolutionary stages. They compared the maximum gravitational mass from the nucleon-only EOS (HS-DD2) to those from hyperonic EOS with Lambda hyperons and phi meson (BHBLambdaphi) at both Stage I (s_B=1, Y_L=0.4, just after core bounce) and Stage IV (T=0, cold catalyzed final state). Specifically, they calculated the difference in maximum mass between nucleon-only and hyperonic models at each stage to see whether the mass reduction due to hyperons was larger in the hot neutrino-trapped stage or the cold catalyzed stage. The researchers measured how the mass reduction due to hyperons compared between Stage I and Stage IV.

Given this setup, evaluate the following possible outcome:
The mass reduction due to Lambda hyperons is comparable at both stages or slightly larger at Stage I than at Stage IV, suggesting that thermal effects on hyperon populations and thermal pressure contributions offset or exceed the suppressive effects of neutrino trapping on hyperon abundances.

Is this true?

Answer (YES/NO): NO